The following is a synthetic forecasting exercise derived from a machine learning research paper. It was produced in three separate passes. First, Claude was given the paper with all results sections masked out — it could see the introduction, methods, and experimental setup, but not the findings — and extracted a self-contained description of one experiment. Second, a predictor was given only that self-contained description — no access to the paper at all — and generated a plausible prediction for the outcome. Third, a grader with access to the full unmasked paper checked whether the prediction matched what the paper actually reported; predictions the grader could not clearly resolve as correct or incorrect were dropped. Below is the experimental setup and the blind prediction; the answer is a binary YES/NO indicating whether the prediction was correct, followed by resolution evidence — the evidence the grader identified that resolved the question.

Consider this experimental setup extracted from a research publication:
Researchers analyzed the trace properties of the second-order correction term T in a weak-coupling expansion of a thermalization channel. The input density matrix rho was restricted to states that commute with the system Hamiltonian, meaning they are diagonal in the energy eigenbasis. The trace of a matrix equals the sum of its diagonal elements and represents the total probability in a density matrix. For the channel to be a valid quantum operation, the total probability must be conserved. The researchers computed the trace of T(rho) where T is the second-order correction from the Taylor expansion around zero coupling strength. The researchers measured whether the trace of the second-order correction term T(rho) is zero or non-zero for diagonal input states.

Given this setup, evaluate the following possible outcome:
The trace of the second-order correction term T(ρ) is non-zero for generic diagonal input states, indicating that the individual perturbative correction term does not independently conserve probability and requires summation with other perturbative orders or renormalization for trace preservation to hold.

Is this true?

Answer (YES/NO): NO